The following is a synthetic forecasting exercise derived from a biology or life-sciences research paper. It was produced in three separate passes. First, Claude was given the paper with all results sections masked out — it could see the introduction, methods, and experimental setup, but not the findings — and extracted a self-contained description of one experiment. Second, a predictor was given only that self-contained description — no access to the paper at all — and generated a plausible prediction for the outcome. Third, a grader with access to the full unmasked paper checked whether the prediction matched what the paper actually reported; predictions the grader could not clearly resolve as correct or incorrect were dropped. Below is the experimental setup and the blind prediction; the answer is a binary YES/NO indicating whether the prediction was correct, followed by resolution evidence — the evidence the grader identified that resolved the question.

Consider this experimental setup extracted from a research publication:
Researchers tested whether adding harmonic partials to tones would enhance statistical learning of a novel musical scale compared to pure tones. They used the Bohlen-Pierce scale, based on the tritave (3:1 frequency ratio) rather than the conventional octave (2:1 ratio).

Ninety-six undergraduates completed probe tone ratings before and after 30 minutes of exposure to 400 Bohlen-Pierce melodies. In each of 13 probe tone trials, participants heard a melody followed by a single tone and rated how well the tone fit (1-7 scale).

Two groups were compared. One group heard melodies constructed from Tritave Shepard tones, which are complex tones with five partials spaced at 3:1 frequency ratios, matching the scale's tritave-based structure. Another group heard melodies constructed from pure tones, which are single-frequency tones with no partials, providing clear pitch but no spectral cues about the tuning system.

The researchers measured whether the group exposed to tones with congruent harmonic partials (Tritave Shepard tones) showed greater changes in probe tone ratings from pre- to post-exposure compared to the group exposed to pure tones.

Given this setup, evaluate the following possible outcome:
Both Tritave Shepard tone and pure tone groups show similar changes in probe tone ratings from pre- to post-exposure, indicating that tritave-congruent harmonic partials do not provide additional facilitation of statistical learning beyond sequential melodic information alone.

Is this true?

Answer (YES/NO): NO